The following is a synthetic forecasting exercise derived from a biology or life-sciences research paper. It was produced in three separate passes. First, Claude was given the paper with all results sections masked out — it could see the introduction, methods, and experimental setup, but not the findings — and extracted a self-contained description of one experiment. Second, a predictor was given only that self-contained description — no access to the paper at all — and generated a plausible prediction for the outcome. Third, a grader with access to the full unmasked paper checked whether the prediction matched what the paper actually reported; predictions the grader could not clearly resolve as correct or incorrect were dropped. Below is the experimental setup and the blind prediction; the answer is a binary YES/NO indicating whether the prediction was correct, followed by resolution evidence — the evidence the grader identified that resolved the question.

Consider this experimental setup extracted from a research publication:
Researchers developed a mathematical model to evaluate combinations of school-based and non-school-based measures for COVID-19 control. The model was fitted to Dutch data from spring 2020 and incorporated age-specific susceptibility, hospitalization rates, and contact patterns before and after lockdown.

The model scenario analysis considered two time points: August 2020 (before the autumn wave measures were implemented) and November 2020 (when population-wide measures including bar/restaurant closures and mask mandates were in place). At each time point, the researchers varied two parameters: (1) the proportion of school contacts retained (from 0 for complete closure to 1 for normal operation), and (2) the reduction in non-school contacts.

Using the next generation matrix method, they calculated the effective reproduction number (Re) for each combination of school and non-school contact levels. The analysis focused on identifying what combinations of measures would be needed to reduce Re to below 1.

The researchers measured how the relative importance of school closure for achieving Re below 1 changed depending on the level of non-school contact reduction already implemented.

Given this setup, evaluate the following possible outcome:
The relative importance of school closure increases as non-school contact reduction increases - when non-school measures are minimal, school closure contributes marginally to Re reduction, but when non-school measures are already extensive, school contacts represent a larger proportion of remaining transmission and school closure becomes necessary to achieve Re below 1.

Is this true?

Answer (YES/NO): NO